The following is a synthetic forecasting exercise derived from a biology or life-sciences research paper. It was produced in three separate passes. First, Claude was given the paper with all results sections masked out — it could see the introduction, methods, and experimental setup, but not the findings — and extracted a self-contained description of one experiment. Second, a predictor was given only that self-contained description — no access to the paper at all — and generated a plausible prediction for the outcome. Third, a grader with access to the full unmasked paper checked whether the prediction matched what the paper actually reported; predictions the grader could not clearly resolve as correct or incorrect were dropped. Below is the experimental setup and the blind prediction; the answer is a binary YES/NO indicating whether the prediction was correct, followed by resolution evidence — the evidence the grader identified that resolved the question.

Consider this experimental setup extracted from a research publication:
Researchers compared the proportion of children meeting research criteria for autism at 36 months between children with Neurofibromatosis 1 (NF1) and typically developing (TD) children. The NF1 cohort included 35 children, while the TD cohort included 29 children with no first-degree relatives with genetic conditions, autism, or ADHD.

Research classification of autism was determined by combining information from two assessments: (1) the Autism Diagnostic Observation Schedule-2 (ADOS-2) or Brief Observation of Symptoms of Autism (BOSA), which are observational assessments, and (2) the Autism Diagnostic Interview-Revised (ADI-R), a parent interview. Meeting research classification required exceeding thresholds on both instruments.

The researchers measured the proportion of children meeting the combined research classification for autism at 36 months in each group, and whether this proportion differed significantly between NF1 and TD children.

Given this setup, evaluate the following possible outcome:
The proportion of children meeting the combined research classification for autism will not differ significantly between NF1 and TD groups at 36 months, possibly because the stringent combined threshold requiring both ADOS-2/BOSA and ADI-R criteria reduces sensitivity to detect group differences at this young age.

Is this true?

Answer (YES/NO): YES